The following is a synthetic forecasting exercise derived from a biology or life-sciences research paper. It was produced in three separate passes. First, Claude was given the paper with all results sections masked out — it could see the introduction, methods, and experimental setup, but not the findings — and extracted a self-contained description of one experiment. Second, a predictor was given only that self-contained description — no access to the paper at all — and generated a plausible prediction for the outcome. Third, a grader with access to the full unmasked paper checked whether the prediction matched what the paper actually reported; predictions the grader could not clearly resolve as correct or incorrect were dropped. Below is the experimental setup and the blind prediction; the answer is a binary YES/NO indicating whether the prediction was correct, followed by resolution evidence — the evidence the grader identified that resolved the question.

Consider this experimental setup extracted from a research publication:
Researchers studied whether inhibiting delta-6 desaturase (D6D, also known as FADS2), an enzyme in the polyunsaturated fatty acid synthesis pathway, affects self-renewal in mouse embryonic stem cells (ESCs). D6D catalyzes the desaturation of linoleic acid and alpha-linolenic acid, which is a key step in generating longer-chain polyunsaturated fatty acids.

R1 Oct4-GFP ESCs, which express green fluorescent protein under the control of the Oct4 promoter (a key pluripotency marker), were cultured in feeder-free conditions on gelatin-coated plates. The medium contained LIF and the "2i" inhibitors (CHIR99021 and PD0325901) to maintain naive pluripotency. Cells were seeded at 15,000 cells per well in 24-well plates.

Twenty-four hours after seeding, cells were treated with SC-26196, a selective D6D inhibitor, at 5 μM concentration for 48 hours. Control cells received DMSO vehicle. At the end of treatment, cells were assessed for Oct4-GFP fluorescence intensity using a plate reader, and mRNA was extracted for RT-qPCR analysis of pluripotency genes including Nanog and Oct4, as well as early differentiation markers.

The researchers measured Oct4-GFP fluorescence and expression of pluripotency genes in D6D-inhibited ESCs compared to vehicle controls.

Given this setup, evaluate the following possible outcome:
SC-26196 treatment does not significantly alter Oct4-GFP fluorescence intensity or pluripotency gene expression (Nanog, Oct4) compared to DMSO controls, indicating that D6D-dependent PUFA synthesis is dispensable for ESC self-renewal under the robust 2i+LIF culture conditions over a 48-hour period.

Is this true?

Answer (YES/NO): NO